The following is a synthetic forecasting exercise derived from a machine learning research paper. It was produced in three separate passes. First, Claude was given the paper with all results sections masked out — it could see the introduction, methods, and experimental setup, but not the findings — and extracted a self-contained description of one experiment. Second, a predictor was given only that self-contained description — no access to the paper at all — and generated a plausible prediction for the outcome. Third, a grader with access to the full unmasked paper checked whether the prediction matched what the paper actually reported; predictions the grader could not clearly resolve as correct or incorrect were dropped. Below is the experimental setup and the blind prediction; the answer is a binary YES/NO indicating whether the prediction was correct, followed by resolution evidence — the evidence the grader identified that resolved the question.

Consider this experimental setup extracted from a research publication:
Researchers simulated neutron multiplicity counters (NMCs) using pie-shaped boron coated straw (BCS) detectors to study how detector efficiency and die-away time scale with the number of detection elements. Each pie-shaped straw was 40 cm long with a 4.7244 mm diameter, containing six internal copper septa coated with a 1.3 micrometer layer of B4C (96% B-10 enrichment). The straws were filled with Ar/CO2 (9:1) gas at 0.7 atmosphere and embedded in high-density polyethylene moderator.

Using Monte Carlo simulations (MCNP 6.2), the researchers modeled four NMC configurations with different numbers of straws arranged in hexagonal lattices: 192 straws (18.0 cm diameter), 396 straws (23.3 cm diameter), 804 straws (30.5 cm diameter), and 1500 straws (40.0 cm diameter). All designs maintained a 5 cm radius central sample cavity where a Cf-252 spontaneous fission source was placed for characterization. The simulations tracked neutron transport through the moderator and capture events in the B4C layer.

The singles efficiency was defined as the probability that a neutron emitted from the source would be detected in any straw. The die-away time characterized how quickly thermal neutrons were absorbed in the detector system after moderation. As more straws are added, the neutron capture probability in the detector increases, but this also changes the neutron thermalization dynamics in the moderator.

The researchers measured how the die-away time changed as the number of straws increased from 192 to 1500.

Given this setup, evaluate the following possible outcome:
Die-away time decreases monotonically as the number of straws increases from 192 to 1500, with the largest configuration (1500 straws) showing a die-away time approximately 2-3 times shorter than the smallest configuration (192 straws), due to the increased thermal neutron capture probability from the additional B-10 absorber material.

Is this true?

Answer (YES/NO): NO